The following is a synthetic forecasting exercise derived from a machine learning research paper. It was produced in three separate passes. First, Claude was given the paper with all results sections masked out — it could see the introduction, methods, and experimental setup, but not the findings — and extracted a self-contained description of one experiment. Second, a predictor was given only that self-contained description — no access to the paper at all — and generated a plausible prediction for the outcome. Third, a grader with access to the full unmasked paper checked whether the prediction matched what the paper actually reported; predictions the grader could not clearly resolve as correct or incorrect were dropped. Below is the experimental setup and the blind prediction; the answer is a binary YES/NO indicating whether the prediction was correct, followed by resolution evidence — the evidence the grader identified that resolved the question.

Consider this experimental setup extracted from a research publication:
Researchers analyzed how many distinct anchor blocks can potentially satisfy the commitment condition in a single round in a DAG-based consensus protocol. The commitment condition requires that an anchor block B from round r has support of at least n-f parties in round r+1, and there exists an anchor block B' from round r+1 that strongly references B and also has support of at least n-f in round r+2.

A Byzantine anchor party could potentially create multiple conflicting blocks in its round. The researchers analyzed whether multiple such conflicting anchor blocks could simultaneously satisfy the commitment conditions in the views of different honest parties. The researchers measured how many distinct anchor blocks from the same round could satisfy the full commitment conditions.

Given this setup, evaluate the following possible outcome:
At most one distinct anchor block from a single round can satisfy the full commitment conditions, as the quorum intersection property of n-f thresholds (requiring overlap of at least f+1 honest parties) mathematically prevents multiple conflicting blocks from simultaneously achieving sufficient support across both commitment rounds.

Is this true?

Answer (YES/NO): YES